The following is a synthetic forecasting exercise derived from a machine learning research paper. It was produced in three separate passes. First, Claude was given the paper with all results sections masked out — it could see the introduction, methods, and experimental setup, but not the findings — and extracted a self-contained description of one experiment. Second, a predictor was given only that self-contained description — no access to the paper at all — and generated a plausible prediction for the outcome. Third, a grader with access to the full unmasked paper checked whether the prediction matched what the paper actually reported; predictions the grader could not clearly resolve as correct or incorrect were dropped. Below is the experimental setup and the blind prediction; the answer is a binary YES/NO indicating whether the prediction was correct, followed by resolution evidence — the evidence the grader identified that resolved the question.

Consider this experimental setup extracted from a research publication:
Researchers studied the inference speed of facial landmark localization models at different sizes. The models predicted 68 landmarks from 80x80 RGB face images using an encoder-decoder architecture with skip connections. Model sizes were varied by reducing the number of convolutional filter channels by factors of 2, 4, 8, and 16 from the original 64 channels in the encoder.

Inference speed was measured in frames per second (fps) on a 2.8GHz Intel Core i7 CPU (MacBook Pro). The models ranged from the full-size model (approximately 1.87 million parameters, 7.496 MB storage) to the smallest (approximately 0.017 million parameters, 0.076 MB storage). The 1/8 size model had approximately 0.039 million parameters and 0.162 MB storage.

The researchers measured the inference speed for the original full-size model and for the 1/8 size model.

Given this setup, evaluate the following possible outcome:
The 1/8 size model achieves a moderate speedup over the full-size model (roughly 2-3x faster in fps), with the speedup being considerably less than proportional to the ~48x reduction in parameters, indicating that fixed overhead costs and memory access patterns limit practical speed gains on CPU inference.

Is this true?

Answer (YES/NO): NO